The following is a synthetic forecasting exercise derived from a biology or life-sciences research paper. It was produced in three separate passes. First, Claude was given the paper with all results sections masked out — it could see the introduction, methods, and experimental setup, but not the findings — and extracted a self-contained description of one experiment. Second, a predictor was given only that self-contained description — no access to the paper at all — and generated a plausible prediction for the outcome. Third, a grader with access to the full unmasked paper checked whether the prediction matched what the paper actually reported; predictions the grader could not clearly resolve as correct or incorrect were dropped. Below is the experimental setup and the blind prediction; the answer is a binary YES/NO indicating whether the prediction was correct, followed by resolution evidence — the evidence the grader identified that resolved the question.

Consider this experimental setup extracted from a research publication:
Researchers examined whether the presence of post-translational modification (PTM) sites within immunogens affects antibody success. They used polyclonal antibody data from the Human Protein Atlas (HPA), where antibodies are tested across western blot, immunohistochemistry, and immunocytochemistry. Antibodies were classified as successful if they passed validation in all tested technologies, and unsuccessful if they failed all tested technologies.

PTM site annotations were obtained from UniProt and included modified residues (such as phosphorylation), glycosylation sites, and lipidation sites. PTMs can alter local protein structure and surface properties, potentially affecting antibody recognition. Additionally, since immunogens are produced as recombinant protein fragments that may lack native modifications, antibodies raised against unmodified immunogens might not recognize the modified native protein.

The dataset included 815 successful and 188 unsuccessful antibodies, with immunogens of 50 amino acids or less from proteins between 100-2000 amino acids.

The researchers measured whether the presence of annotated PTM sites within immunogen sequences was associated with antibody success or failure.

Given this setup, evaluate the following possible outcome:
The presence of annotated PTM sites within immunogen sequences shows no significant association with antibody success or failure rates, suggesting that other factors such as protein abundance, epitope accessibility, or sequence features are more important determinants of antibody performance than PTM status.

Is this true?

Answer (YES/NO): NO